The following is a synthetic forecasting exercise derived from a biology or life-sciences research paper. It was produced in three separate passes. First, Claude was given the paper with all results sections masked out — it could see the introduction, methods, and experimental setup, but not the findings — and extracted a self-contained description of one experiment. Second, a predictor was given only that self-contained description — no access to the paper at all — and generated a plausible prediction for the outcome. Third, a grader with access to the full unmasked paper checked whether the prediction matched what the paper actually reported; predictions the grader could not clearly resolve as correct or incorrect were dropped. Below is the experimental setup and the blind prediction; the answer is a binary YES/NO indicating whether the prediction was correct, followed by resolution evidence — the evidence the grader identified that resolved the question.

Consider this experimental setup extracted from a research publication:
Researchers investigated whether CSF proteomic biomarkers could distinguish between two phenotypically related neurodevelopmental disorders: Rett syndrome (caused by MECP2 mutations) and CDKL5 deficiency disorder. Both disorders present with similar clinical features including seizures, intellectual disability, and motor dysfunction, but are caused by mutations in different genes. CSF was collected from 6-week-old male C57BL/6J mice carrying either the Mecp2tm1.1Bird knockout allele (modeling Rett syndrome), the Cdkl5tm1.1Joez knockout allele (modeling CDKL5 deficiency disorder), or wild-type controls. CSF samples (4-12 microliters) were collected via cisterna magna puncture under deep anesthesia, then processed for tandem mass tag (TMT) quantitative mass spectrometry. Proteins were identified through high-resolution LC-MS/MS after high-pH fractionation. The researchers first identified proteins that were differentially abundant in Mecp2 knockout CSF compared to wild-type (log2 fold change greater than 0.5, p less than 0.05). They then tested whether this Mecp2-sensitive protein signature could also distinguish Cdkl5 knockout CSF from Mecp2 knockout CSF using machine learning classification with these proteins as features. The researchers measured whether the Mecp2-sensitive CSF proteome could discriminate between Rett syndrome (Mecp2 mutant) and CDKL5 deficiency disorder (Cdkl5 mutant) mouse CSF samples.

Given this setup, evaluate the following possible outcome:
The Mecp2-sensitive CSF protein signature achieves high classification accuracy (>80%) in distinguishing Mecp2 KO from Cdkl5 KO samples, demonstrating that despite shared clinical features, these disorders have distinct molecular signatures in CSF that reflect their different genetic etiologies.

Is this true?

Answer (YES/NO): NO